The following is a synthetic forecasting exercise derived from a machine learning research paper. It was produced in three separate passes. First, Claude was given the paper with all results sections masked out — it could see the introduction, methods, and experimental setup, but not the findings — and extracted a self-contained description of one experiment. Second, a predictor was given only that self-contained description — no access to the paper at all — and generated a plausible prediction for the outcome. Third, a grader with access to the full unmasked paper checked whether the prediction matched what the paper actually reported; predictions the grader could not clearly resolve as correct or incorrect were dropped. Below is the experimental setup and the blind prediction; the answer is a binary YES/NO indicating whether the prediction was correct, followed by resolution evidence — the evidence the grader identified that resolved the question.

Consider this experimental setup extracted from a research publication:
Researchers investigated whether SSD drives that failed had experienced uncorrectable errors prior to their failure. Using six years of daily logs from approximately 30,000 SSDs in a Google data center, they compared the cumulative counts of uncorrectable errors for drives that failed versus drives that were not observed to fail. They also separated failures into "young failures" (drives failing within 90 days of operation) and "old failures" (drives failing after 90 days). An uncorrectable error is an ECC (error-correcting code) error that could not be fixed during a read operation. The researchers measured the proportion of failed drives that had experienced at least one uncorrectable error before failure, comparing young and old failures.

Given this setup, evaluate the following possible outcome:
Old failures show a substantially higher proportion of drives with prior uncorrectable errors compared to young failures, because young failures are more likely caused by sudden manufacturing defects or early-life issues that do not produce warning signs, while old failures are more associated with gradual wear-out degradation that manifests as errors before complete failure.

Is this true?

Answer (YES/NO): YES